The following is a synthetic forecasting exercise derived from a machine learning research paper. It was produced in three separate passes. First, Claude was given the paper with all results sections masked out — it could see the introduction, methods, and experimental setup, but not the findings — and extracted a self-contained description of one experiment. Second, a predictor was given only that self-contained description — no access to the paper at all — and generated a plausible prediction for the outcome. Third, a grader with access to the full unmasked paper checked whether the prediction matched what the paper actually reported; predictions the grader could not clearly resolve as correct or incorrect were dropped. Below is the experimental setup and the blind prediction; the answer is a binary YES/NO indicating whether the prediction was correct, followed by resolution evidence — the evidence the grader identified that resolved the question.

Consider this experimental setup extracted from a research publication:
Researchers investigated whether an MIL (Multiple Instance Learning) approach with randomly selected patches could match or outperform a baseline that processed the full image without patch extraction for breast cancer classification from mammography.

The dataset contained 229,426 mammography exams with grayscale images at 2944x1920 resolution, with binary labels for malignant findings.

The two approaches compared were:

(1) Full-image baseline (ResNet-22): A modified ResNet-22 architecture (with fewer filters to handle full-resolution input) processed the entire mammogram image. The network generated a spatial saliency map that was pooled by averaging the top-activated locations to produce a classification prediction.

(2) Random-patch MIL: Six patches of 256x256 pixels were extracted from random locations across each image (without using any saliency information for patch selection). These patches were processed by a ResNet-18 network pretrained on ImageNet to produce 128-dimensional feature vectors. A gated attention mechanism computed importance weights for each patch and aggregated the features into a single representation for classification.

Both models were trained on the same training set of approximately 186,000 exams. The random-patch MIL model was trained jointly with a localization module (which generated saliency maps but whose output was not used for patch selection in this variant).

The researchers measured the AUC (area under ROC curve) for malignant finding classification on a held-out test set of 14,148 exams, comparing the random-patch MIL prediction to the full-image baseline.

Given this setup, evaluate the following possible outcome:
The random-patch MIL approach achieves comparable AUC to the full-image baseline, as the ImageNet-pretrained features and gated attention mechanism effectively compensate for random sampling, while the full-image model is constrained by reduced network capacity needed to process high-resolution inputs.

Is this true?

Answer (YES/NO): NO